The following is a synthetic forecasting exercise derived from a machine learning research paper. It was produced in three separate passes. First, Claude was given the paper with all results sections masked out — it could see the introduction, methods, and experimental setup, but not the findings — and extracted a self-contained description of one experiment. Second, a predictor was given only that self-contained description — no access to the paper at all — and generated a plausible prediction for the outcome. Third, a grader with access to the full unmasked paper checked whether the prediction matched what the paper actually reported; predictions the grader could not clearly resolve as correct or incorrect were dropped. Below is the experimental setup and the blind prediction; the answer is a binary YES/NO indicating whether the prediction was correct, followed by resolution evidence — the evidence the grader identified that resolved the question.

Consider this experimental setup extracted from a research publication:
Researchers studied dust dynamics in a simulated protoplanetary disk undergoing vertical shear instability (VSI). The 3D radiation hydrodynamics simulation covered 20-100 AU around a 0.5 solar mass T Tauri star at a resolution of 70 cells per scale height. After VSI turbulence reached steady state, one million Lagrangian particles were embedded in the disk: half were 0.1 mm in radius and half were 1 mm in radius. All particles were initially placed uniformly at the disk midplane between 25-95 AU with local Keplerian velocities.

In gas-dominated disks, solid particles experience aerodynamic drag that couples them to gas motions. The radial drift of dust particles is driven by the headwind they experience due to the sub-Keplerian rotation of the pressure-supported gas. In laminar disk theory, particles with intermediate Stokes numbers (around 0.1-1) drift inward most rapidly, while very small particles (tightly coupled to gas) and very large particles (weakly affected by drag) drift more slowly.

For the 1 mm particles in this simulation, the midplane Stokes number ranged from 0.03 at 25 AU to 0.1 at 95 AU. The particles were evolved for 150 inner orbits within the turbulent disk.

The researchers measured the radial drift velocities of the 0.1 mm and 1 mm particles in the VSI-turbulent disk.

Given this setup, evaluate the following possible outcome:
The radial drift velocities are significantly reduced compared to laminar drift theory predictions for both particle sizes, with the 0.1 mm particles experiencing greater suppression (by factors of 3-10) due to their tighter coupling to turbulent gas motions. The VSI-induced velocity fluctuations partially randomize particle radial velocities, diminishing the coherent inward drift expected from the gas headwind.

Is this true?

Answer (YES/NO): NO